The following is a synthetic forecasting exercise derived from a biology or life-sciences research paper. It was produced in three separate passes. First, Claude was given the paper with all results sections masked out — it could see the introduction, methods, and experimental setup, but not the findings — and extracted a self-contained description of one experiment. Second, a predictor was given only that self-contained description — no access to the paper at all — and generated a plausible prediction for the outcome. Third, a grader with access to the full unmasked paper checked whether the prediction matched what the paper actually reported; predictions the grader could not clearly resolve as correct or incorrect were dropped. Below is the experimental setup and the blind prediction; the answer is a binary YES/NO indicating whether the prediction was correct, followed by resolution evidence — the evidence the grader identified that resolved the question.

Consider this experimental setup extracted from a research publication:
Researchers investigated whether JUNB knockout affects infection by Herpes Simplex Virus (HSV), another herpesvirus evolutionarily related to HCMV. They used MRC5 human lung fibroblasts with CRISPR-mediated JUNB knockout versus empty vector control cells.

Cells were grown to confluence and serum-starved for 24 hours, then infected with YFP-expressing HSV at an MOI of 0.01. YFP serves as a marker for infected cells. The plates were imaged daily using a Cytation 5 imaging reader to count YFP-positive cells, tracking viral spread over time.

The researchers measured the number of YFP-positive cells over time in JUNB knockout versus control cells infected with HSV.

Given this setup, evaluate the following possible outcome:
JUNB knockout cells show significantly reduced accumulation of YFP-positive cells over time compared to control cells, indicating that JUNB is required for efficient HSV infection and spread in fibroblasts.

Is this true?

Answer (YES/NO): NO